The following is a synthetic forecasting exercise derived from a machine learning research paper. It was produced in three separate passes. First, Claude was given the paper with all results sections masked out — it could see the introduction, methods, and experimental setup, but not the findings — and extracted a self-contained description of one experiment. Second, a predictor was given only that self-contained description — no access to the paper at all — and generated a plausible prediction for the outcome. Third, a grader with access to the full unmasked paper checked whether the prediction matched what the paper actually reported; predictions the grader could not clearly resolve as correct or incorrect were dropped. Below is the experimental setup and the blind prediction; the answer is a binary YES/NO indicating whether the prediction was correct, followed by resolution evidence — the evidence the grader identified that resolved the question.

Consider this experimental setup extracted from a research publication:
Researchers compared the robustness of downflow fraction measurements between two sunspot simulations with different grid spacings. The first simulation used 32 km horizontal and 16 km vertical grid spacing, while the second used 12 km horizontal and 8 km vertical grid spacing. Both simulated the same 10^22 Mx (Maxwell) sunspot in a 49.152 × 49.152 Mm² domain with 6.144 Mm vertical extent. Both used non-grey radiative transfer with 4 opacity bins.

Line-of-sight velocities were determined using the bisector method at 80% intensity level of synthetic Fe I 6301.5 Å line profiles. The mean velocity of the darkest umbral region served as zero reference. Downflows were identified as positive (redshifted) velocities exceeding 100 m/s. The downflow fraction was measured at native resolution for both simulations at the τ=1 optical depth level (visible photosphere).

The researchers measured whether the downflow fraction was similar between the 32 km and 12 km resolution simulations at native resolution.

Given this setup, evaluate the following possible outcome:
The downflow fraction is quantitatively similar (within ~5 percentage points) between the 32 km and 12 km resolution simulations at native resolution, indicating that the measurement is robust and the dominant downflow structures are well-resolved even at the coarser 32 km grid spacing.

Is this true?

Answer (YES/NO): YES